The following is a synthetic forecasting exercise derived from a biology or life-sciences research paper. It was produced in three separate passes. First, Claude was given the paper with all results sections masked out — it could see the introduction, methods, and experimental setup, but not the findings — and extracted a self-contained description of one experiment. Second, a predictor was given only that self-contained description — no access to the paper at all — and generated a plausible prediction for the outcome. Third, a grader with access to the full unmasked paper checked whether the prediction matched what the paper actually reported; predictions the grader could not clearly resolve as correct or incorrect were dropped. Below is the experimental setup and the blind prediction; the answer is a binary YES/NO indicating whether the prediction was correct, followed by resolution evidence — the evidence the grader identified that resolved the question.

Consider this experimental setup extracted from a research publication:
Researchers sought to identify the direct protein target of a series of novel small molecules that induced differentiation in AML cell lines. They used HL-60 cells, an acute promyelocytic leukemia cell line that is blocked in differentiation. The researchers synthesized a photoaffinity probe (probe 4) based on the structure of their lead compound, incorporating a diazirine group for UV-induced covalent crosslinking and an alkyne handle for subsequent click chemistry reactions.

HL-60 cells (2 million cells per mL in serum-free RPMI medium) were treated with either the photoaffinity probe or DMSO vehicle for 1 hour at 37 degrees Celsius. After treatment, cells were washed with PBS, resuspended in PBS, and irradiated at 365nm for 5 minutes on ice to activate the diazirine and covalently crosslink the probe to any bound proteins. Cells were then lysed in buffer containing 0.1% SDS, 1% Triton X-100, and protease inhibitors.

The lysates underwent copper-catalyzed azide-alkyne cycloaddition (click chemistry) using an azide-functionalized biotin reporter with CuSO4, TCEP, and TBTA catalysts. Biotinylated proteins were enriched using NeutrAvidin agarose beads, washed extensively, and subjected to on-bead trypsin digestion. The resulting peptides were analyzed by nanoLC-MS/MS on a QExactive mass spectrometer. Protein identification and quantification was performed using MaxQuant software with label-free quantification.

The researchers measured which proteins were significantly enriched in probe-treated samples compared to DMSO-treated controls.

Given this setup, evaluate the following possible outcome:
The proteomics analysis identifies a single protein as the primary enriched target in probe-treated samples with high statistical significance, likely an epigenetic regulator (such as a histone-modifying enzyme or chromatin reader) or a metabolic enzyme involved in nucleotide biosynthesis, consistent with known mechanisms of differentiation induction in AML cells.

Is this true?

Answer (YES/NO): NO